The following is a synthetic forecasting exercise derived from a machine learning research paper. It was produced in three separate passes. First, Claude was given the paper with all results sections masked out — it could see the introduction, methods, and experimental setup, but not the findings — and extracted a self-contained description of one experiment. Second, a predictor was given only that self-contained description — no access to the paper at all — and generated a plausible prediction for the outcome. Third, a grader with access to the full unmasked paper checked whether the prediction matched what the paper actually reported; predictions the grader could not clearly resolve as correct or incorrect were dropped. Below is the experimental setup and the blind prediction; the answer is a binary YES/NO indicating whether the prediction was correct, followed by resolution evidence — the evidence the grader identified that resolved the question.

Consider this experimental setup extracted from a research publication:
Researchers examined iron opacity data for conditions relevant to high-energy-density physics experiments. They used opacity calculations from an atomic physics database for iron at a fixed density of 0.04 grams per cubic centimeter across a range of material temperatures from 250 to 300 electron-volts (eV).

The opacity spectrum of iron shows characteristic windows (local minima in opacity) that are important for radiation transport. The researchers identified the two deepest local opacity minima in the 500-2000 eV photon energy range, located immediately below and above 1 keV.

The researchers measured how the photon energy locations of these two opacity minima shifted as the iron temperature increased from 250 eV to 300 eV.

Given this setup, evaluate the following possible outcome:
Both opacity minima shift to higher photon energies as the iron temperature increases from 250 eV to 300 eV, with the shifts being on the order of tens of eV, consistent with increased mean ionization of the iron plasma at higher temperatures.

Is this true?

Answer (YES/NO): NO